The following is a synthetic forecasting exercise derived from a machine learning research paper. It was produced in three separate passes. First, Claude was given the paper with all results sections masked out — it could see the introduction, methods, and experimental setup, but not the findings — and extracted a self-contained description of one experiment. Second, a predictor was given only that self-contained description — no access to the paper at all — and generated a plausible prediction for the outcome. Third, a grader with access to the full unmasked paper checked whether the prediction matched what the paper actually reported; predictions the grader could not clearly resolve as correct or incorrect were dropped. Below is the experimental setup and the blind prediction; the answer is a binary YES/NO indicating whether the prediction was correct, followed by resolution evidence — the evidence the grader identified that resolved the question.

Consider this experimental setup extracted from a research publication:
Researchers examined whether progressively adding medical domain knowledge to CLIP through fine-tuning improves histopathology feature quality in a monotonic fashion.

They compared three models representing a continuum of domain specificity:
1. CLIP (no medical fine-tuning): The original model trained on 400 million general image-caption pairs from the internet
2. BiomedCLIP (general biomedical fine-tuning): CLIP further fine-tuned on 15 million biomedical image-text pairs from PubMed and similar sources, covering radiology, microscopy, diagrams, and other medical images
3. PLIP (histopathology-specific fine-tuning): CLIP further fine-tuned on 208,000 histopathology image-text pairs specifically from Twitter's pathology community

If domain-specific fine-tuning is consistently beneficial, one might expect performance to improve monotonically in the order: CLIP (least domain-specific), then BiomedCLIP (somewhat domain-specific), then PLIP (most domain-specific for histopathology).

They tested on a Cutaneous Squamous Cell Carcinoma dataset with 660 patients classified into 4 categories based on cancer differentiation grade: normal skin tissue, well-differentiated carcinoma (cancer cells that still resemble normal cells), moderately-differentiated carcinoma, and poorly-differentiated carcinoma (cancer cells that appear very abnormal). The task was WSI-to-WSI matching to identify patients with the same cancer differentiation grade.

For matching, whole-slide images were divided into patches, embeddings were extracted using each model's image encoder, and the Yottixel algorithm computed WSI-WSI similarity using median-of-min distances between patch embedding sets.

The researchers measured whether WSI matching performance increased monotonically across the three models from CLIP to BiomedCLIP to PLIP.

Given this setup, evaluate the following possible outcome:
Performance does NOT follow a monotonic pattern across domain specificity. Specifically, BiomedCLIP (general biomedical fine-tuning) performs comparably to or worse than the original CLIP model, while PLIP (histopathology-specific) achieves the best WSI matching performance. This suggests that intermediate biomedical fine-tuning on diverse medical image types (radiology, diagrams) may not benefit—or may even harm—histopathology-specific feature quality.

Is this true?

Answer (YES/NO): YES